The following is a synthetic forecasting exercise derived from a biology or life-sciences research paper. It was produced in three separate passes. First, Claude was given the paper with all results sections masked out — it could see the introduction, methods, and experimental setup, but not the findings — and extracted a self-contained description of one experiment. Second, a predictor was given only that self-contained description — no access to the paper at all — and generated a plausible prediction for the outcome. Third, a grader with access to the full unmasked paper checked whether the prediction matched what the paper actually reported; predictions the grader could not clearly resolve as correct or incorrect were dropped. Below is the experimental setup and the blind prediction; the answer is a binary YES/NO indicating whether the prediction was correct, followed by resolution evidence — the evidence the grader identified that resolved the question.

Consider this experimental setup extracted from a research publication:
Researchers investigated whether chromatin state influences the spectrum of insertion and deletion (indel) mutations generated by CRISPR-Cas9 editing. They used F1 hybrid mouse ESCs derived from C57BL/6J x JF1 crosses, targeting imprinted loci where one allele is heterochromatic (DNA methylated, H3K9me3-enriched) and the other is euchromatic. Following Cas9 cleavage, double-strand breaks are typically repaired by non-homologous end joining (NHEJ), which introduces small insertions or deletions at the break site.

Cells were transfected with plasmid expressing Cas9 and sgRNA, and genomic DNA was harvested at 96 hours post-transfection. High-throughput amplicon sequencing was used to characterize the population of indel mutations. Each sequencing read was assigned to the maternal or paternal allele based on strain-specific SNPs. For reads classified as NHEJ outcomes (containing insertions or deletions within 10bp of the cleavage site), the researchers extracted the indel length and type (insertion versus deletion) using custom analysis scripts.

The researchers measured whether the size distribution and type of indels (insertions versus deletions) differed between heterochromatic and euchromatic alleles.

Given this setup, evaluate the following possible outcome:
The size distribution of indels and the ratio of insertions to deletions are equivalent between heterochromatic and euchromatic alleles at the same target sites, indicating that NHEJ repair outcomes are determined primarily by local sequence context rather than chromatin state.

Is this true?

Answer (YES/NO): YES